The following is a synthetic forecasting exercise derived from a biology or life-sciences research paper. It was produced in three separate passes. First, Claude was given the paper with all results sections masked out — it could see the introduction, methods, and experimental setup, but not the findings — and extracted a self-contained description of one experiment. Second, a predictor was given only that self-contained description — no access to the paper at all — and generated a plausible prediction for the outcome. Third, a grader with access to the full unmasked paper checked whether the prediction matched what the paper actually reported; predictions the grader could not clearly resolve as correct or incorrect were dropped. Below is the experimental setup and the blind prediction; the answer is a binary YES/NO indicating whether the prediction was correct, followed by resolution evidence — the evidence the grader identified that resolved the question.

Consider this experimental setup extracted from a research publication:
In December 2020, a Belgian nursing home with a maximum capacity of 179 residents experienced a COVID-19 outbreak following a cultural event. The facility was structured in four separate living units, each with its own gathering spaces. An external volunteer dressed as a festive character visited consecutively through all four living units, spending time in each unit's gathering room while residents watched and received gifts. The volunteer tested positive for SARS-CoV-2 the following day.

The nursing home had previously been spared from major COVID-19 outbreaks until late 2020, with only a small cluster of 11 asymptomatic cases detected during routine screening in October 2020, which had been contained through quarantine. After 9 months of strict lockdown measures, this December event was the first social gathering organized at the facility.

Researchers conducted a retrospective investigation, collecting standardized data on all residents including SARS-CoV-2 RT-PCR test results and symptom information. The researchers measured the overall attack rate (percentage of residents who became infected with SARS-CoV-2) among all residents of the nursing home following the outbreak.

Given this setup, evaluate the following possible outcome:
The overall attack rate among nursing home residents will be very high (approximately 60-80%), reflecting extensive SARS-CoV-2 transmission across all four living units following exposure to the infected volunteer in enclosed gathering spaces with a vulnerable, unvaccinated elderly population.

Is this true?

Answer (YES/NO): YES